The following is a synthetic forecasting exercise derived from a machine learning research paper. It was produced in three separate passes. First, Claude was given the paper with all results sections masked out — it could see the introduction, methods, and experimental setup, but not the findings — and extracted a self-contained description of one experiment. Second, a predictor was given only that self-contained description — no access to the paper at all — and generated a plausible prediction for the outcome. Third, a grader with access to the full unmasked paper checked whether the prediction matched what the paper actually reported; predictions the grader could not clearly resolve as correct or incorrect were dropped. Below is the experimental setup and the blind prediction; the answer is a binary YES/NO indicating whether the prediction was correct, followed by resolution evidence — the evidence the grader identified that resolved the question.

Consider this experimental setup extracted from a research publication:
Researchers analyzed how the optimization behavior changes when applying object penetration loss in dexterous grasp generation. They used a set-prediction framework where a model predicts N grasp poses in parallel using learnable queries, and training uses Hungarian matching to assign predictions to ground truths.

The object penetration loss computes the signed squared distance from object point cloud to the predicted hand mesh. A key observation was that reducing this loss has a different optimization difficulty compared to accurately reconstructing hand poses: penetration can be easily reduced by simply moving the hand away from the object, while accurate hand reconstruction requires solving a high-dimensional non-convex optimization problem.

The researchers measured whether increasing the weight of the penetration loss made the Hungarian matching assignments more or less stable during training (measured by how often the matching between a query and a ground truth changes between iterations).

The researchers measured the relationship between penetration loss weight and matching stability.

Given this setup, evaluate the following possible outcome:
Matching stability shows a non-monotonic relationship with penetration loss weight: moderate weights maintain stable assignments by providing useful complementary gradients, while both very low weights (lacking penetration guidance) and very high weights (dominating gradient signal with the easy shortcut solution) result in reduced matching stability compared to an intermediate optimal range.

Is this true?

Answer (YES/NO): NO